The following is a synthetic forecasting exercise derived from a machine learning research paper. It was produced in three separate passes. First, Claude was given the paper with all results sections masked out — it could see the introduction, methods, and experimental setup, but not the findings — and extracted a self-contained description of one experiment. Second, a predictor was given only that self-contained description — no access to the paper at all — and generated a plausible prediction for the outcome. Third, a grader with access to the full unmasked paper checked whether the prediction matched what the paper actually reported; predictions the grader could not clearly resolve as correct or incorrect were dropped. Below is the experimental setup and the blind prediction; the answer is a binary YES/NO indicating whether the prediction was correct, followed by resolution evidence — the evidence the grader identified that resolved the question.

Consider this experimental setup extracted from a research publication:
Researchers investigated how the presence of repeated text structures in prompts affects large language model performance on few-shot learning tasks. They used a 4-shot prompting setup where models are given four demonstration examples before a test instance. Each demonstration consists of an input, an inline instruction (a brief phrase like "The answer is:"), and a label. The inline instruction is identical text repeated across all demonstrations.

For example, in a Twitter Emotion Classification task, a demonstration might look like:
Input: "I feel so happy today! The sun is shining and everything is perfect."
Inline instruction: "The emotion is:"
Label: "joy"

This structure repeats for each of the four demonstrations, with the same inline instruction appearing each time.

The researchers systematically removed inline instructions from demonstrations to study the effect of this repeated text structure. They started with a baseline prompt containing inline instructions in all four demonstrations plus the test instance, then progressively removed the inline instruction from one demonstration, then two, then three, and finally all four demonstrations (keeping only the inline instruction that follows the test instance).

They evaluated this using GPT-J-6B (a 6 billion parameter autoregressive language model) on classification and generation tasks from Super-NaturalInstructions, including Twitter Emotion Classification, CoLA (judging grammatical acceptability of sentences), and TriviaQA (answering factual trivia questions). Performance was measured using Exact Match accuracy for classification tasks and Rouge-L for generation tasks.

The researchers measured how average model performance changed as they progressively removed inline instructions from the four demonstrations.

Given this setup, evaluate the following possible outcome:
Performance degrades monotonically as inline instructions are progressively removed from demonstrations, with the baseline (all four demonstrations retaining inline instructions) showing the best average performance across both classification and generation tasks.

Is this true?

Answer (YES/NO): NO